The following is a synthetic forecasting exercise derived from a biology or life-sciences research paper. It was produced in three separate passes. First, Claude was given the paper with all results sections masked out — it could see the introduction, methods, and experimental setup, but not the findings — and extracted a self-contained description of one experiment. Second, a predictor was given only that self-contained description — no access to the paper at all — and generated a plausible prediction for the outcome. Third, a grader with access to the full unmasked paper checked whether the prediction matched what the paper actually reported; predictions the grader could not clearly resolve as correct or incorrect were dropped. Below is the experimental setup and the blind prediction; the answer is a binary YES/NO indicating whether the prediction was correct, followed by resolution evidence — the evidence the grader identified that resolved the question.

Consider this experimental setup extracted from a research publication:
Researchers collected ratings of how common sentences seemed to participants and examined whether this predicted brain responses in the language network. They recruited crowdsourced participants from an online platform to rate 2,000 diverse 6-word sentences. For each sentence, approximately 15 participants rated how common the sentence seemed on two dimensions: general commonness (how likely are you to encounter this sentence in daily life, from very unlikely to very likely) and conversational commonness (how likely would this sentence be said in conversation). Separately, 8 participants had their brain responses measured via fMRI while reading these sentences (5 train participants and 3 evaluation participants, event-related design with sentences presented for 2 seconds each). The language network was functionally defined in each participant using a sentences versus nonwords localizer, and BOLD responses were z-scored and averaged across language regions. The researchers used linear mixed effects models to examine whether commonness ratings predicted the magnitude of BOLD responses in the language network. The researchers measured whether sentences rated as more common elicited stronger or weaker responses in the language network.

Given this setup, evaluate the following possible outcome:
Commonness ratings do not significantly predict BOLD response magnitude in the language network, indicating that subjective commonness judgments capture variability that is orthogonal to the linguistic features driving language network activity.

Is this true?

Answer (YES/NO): NO